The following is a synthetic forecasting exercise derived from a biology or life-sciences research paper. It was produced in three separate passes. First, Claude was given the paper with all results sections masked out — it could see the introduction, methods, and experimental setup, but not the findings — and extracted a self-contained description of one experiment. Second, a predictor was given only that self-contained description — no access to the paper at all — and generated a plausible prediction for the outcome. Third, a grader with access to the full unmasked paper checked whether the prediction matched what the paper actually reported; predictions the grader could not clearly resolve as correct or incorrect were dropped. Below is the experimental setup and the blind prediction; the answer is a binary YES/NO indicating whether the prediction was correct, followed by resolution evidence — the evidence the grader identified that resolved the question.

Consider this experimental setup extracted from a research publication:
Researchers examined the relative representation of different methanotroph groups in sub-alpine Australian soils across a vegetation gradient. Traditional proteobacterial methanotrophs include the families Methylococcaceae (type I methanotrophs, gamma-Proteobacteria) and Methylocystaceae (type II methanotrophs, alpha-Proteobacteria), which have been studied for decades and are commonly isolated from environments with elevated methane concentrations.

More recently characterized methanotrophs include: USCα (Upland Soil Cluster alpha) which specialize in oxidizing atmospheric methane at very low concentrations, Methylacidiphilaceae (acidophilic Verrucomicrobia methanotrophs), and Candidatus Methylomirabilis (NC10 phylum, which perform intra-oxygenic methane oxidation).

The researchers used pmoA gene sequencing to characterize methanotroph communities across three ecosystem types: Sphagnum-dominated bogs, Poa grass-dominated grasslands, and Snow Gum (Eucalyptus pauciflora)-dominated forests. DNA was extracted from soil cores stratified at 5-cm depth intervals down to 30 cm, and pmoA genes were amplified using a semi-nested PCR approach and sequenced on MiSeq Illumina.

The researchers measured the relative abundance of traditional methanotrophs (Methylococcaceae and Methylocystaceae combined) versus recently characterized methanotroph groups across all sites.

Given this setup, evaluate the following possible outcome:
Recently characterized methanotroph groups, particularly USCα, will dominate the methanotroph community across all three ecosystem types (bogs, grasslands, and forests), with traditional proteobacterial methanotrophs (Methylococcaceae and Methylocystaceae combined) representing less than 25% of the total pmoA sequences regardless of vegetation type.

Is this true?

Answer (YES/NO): NO